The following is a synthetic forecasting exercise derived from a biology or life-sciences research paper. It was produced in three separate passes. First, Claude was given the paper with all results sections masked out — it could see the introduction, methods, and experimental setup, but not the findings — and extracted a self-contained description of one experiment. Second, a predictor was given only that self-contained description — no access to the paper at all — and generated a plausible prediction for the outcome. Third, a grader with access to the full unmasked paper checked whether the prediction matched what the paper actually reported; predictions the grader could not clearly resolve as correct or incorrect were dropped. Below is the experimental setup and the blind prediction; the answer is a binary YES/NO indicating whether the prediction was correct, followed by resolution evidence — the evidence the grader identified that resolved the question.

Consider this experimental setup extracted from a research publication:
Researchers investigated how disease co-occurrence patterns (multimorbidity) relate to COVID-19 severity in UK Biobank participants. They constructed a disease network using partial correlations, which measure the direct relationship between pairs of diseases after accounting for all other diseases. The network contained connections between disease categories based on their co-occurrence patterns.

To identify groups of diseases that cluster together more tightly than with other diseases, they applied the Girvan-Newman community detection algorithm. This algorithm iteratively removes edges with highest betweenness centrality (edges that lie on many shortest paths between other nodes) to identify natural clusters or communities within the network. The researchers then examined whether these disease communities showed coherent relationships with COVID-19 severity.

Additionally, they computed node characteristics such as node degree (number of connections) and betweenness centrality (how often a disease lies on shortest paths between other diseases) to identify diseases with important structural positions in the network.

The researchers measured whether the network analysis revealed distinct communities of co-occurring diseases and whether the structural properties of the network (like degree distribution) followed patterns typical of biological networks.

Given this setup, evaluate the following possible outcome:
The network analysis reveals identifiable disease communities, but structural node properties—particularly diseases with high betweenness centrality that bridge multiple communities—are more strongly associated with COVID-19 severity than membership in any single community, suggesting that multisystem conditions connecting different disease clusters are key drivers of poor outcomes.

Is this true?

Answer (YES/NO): NO